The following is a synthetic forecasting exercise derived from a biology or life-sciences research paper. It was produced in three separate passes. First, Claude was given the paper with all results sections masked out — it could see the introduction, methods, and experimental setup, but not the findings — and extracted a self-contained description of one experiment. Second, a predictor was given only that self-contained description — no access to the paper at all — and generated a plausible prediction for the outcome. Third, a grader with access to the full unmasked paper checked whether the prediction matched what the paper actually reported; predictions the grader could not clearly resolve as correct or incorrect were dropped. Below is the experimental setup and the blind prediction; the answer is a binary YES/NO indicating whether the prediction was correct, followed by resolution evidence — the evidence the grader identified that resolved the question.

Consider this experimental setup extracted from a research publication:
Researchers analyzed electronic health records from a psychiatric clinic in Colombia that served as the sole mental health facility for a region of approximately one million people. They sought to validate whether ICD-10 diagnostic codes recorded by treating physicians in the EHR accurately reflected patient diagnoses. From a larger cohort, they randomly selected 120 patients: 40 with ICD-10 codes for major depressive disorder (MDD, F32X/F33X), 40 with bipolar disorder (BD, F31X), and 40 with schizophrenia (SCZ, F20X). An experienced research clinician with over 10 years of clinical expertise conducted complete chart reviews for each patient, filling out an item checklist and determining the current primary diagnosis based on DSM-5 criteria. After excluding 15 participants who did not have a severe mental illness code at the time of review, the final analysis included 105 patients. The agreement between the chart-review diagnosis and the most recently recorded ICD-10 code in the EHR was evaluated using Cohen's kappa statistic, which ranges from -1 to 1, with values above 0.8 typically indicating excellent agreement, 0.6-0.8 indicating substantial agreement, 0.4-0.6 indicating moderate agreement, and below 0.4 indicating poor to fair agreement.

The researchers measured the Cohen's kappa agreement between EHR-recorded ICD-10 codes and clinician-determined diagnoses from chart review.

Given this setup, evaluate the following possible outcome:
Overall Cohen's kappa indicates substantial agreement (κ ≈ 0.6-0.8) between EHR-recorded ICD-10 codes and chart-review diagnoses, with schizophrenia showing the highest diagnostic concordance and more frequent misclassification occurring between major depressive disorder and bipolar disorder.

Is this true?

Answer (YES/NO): NO